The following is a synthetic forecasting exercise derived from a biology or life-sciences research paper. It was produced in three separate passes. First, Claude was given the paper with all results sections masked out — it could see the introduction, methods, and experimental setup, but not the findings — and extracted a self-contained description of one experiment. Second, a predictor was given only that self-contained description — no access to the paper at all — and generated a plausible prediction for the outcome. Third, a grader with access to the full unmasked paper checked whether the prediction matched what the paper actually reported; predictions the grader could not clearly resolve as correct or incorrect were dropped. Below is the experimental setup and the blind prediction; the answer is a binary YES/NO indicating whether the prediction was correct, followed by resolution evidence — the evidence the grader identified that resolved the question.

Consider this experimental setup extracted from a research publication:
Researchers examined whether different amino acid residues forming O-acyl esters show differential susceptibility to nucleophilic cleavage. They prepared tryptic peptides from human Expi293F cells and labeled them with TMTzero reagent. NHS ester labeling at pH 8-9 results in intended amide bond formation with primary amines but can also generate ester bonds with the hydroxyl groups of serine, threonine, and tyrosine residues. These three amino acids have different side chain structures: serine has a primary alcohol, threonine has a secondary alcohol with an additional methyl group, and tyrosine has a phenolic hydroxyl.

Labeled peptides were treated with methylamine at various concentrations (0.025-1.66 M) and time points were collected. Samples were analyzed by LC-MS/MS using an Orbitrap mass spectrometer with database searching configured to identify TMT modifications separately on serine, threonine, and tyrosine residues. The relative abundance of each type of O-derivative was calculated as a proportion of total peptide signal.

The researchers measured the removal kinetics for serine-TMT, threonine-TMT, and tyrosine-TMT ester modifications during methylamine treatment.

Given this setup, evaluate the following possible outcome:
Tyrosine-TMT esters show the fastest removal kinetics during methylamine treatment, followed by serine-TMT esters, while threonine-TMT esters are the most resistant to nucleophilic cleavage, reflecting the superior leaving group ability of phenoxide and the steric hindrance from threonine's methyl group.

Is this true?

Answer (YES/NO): YES